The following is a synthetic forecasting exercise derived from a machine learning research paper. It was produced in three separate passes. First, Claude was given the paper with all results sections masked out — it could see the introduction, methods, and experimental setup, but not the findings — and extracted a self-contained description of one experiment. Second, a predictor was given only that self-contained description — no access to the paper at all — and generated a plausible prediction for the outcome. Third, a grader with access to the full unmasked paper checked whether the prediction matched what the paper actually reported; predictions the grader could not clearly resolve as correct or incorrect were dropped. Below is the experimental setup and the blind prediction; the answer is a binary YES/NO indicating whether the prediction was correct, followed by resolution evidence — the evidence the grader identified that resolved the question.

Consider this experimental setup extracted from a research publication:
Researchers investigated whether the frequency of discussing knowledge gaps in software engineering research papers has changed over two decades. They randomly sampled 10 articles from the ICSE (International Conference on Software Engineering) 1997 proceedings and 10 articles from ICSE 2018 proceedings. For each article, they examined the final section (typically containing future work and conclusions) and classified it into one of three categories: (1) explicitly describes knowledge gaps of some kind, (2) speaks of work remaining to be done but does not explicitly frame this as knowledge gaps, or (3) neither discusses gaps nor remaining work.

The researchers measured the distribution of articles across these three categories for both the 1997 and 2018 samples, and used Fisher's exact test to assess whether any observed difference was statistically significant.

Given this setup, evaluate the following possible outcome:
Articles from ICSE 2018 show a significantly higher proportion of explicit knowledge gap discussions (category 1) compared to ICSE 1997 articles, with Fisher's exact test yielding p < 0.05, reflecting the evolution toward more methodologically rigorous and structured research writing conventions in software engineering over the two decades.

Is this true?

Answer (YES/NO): NO